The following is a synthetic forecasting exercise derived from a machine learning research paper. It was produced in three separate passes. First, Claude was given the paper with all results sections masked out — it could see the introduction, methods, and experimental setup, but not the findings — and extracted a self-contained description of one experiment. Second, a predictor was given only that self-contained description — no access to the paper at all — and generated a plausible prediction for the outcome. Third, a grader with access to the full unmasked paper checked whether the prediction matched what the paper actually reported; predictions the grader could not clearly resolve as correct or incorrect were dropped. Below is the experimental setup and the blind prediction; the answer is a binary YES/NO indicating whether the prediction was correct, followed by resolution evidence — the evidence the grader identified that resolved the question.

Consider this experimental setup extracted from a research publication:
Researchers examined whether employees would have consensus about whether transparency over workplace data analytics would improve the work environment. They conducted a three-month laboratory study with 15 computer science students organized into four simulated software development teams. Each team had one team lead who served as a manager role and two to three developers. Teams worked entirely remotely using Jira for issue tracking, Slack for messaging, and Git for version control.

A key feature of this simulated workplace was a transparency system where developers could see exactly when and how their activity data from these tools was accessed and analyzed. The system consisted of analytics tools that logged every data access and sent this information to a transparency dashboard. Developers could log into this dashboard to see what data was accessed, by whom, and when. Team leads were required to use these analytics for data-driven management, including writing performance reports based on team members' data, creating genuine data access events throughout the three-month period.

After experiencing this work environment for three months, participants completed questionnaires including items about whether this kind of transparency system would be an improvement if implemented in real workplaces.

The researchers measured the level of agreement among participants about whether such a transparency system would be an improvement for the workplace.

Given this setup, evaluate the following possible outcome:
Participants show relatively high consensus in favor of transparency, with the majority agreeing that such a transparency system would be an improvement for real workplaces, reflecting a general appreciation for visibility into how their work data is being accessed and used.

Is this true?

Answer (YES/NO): YES